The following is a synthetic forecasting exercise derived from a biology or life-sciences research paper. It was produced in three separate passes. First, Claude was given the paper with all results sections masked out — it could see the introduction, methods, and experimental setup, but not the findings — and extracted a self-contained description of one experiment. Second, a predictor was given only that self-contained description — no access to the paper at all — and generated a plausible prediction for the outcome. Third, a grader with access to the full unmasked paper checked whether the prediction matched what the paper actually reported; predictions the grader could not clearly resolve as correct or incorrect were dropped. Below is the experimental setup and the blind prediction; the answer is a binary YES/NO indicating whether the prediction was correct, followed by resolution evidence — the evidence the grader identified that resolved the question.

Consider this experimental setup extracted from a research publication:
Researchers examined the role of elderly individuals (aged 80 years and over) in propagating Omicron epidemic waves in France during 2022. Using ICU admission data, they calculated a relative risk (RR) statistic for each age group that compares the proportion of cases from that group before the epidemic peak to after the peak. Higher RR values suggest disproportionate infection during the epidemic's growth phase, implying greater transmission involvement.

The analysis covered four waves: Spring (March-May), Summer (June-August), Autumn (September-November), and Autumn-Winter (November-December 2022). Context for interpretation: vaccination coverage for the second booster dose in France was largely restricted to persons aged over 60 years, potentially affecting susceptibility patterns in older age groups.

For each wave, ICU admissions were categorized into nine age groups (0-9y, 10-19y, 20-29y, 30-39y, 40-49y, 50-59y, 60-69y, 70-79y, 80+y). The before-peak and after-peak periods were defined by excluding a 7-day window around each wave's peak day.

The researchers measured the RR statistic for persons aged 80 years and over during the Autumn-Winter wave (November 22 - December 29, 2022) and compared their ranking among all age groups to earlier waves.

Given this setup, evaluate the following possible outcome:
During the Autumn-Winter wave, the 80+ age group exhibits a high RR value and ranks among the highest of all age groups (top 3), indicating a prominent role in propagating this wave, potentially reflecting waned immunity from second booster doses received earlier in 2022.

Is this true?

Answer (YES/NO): YES